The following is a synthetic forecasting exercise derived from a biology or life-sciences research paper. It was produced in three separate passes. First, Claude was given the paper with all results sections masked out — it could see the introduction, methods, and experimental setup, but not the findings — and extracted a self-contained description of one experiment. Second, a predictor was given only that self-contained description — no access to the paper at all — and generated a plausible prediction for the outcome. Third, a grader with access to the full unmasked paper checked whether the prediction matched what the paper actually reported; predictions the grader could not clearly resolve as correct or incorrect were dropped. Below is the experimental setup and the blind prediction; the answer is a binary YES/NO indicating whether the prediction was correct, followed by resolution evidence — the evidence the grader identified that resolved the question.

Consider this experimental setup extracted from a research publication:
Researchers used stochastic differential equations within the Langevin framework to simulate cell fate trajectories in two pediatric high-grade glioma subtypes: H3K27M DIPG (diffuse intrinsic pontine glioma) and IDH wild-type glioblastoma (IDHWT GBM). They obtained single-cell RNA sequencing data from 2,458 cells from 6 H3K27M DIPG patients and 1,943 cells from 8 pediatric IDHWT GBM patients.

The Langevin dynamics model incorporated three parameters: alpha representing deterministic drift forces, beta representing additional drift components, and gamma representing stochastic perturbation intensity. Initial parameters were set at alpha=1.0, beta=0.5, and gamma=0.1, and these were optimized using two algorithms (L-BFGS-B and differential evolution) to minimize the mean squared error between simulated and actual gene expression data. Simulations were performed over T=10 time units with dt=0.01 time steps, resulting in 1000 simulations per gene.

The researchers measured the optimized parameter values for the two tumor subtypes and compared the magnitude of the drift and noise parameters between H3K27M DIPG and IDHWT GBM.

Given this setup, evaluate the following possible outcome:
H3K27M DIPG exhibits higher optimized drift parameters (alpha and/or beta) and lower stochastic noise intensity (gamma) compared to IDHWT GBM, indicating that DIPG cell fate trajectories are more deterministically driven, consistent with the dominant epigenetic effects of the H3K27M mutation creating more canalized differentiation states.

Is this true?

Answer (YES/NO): NO